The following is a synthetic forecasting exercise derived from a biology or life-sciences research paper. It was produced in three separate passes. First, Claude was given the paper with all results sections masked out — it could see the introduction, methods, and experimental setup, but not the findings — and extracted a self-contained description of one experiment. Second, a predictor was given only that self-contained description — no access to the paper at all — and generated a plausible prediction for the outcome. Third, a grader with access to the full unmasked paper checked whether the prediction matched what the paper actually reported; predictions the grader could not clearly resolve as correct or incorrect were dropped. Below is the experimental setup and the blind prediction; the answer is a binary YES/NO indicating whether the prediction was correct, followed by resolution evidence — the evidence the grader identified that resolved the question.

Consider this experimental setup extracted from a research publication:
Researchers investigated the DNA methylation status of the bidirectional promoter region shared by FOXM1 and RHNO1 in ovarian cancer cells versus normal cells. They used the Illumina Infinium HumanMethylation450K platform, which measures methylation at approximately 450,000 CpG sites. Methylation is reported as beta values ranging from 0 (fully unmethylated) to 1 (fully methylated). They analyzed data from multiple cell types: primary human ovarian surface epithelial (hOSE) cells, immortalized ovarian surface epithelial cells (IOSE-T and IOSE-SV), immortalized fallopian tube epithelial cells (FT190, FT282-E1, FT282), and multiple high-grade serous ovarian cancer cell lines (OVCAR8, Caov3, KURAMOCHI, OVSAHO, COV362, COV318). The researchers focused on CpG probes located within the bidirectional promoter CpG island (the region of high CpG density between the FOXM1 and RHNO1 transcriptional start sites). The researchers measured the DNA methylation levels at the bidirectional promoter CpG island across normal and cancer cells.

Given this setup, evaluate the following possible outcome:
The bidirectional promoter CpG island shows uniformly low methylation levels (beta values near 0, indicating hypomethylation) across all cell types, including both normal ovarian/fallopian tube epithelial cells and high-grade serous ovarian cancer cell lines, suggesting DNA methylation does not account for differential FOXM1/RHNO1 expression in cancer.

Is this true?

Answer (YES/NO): YES